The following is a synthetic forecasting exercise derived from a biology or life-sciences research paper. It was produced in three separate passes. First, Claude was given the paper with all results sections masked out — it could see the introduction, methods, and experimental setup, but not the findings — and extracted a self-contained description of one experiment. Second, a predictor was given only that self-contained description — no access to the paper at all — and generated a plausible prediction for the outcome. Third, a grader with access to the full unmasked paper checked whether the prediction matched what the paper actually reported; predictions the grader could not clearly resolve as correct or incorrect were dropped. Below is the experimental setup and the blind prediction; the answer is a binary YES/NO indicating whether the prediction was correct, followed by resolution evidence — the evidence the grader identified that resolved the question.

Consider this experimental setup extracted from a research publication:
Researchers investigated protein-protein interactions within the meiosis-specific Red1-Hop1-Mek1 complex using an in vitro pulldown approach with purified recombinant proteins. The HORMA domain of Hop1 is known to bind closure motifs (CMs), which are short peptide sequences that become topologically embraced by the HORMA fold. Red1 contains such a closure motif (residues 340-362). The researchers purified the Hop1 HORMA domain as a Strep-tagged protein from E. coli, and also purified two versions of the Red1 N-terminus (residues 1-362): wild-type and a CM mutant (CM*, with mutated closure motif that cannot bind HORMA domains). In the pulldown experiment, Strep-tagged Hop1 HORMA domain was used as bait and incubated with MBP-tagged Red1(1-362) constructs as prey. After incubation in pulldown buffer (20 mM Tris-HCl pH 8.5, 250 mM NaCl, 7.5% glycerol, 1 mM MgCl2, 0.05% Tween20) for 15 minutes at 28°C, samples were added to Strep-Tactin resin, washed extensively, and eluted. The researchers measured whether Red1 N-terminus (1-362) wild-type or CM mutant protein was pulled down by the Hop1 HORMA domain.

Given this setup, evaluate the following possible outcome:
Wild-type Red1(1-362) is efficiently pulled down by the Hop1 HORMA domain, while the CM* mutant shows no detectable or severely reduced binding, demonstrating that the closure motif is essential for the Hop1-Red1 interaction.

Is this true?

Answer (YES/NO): NO